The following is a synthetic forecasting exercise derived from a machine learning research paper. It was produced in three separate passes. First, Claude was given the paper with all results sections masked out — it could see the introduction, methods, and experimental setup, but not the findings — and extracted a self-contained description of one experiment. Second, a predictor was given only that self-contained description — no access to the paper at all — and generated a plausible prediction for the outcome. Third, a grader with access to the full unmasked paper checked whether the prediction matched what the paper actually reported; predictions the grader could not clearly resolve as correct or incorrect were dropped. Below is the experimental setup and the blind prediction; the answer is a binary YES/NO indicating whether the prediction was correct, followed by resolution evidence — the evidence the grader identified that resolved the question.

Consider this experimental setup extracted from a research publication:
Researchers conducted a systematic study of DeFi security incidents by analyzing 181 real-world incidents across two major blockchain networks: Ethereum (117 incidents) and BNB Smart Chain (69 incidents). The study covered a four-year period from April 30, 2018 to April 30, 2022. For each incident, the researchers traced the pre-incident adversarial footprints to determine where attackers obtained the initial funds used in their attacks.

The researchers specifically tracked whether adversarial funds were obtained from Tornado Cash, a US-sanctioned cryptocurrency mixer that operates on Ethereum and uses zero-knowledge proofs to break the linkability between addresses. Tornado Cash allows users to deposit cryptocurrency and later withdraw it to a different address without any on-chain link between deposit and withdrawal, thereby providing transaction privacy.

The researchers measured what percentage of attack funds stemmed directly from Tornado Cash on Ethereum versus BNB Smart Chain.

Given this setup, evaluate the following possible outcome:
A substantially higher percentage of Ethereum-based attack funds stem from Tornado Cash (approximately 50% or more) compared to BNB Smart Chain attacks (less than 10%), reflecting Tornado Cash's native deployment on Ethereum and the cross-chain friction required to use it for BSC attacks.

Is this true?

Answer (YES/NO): NO